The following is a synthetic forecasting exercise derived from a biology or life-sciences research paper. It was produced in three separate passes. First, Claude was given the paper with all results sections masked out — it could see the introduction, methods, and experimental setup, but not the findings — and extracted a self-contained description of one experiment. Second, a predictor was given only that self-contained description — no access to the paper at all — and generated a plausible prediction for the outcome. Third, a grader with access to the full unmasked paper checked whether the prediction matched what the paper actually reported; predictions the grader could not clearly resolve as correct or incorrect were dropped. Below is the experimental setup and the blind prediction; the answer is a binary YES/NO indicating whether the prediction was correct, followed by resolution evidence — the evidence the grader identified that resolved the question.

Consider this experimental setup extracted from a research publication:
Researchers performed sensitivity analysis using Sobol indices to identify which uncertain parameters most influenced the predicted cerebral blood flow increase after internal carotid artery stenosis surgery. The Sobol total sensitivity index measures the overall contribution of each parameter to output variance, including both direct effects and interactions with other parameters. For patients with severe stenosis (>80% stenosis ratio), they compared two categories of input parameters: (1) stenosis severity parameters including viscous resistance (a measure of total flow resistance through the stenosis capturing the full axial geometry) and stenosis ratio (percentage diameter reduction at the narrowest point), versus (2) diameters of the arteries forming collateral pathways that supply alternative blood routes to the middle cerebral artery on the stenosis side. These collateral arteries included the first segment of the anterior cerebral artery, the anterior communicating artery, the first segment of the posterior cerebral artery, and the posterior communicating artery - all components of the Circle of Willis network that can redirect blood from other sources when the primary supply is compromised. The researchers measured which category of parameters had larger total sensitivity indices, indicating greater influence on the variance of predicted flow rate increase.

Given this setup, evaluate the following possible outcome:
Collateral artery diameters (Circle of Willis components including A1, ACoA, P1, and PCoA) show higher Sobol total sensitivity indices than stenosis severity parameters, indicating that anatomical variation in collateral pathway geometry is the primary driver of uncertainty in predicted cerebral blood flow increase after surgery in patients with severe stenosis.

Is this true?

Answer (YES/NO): YES